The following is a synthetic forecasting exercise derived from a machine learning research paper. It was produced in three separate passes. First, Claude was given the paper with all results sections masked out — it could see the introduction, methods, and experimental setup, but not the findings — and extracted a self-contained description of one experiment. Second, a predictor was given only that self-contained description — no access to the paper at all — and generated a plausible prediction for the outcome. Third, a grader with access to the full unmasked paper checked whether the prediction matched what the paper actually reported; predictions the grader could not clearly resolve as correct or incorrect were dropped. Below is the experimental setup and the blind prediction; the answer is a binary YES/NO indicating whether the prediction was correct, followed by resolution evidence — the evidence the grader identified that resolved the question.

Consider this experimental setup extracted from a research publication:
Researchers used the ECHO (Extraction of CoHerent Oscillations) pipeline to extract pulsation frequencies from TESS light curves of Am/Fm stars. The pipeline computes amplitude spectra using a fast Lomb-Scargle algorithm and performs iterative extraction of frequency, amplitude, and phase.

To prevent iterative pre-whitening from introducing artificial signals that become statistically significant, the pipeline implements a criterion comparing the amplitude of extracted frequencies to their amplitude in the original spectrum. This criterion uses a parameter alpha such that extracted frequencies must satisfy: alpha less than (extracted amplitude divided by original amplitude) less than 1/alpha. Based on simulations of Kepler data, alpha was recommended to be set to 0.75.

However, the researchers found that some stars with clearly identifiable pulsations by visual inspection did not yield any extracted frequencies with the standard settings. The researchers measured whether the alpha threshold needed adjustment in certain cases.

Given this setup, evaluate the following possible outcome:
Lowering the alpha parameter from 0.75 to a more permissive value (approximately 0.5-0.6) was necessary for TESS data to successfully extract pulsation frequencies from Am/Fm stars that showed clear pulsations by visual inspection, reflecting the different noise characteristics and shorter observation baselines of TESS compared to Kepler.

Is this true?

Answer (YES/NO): NO